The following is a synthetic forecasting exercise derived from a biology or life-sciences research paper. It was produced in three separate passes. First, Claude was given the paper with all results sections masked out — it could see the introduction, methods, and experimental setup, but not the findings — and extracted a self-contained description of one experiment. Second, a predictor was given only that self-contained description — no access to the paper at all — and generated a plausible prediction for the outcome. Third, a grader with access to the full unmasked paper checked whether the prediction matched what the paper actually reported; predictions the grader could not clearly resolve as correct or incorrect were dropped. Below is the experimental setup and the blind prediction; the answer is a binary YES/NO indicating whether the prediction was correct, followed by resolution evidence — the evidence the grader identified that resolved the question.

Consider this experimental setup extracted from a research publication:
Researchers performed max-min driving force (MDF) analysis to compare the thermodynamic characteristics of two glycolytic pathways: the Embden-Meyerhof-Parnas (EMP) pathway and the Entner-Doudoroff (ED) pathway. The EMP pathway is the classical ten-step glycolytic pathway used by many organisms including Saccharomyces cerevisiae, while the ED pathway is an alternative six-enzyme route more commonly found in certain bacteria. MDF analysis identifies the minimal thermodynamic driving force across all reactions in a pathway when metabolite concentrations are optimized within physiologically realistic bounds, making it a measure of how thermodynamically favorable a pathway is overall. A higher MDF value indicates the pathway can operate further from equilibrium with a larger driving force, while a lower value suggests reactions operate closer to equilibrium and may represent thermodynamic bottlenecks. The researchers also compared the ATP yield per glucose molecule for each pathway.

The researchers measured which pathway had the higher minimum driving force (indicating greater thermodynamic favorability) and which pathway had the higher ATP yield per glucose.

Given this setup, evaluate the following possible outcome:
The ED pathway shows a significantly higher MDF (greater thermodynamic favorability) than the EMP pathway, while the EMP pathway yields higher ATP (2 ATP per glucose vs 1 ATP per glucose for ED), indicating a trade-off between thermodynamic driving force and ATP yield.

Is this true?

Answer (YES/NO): YES